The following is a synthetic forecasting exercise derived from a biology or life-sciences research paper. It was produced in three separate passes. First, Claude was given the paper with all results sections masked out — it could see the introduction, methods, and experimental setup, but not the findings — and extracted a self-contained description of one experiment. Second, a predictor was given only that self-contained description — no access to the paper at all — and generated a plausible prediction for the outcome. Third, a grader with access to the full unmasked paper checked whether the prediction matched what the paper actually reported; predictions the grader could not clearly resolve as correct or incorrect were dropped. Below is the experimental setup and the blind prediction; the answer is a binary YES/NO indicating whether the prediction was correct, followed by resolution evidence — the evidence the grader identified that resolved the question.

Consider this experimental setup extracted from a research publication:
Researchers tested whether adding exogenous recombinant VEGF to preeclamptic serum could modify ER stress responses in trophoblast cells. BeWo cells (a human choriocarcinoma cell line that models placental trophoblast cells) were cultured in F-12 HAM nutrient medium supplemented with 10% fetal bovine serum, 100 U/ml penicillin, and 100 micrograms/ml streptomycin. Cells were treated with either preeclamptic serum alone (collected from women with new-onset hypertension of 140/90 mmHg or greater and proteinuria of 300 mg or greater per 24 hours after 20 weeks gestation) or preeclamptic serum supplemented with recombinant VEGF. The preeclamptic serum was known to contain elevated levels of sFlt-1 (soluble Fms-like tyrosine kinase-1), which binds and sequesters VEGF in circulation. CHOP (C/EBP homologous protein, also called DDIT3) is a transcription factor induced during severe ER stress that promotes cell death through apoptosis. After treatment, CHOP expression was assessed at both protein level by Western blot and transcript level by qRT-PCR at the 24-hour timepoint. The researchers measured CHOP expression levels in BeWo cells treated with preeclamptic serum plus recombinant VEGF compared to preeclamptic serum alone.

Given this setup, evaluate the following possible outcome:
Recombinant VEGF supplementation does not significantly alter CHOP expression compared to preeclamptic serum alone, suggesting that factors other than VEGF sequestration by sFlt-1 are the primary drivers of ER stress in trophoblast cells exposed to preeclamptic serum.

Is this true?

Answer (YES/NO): NO